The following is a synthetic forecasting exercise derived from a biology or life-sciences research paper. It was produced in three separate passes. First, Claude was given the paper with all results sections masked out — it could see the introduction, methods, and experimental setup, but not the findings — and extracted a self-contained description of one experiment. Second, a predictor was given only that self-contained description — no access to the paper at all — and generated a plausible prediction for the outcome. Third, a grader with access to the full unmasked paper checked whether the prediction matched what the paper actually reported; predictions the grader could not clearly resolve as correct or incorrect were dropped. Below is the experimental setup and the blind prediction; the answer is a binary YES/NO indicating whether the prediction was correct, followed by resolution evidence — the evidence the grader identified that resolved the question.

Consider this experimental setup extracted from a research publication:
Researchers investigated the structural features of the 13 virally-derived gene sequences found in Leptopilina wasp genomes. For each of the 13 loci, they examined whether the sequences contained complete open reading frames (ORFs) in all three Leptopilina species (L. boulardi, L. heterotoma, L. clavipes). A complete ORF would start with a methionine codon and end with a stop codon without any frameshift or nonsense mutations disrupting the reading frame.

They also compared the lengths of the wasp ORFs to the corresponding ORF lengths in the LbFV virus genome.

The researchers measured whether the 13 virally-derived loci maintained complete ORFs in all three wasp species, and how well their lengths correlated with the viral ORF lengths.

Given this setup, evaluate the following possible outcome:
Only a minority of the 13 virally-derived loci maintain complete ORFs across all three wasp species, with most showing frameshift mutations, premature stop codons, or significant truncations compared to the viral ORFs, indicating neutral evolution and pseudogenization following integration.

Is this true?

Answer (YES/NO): NO